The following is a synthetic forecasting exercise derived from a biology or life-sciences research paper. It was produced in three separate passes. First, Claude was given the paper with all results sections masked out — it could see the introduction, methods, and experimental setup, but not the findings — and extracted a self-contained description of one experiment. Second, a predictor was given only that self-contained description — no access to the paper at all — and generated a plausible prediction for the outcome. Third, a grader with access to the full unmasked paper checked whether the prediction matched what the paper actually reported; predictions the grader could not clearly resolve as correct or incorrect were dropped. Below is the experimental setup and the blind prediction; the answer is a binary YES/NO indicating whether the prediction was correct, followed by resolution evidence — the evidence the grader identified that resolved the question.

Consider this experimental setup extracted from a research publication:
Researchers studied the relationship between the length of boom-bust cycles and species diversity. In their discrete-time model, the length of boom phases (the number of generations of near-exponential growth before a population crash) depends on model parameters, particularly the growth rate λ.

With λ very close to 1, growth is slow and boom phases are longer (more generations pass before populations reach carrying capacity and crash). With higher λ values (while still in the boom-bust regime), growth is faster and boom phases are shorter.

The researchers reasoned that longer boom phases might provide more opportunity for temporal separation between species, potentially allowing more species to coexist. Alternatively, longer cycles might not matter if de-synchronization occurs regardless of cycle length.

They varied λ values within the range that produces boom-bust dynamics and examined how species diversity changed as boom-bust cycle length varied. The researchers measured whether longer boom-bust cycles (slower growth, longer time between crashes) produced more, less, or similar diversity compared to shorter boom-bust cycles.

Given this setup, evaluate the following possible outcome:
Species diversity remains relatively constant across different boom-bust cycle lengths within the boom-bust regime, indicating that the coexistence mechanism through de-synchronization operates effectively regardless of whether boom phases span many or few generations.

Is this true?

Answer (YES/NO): NO